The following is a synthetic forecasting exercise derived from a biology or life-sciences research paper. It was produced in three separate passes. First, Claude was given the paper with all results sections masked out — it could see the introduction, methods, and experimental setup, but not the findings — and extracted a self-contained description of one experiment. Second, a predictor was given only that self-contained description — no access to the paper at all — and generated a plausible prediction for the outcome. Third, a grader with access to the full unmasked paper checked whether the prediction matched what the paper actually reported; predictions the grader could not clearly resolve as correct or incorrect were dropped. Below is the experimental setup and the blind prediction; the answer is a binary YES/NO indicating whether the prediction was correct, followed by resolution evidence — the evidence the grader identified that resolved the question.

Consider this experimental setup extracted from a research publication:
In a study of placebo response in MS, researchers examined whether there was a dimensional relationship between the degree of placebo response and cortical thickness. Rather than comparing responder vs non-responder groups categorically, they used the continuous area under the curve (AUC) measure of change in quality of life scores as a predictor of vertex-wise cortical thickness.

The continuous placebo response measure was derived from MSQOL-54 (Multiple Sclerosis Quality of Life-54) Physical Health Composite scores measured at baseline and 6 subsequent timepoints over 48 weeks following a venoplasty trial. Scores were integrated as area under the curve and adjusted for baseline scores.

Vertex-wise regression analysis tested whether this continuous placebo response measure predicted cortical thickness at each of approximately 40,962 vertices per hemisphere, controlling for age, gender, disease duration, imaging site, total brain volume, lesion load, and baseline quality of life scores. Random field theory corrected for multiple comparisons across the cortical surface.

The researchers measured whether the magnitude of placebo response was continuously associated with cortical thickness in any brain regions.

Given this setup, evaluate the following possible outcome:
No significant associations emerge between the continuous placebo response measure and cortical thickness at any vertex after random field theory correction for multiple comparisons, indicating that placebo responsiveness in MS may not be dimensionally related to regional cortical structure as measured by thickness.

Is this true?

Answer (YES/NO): NO